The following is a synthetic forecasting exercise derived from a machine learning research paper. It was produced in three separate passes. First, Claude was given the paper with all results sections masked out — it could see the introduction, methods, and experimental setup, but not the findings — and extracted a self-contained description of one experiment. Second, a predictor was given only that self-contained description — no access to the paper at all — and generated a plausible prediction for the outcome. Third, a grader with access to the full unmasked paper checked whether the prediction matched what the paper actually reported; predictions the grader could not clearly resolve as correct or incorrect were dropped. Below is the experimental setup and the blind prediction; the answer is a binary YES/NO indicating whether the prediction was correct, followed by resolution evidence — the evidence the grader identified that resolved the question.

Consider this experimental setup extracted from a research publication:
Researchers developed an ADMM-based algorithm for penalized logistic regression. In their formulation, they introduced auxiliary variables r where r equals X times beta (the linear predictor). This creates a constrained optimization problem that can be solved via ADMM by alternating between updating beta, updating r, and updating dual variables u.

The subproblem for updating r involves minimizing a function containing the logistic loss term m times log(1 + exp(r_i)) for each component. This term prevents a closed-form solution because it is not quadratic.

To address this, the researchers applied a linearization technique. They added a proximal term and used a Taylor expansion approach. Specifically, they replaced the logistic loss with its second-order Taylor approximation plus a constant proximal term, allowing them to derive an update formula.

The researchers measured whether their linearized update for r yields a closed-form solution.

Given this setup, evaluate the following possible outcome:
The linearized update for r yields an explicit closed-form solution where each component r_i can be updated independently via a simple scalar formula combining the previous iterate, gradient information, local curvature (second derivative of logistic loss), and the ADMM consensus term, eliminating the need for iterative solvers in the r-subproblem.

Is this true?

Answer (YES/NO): YES